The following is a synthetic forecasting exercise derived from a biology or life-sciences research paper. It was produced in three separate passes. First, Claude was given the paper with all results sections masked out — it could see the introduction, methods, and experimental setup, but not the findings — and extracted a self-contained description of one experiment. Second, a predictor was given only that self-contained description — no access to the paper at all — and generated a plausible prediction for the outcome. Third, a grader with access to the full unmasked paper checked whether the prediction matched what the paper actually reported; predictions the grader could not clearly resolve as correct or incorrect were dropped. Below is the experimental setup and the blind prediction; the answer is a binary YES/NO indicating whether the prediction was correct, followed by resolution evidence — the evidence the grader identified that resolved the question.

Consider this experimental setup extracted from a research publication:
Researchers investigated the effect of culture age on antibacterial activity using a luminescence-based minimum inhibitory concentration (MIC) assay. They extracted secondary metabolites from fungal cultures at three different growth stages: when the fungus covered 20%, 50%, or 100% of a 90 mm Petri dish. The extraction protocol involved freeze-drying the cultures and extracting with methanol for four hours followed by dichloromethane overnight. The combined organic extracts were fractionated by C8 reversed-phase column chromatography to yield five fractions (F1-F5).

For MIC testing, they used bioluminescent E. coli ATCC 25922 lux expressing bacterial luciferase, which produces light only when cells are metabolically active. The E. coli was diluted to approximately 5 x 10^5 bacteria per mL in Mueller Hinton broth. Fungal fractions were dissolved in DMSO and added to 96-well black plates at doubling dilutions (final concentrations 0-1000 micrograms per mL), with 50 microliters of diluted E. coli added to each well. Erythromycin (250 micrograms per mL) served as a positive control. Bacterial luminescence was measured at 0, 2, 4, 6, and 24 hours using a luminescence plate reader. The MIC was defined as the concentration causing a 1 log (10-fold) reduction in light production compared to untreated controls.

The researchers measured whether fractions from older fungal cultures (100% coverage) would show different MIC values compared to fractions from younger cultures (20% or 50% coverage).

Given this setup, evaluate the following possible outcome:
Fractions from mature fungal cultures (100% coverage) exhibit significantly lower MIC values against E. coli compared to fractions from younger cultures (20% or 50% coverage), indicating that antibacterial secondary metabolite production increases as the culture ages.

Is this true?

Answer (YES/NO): NO